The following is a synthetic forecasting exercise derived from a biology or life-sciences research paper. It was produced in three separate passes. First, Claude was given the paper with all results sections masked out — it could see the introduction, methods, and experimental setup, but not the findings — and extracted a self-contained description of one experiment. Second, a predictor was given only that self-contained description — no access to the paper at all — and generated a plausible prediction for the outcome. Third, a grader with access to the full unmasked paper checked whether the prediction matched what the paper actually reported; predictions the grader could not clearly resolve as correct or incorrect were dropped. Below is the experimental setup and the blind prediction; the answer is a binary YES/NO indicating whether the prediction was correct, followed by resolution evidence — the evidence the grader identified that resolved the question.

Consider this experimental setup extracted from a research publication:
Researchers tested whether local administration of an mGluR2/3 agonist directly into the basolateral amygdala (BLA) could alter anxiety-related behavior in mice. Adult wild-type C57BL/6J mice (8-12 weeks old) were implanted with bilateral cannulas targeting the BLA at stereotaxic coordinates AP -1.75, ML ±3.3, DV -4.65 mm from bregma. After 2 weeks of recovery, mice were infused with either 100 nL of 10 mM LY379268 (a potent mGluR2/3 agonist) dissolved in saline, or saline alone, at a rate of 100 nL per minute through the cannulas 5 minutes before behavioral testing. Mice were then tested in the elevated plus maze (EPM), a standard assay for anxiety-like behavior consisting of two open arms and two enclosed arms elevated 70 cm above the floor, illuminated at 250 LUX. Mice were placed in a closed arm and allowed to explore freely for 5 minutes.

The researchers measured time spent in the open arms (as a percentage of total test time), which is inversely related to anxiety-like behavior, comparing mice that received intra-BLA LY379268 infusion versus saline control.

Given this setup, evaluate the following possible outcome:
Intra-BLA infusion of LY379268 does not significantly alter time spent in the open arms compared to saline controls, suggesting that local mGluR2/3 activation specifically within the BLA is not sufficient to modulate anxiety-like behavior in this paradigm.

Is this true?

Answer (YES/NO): NO